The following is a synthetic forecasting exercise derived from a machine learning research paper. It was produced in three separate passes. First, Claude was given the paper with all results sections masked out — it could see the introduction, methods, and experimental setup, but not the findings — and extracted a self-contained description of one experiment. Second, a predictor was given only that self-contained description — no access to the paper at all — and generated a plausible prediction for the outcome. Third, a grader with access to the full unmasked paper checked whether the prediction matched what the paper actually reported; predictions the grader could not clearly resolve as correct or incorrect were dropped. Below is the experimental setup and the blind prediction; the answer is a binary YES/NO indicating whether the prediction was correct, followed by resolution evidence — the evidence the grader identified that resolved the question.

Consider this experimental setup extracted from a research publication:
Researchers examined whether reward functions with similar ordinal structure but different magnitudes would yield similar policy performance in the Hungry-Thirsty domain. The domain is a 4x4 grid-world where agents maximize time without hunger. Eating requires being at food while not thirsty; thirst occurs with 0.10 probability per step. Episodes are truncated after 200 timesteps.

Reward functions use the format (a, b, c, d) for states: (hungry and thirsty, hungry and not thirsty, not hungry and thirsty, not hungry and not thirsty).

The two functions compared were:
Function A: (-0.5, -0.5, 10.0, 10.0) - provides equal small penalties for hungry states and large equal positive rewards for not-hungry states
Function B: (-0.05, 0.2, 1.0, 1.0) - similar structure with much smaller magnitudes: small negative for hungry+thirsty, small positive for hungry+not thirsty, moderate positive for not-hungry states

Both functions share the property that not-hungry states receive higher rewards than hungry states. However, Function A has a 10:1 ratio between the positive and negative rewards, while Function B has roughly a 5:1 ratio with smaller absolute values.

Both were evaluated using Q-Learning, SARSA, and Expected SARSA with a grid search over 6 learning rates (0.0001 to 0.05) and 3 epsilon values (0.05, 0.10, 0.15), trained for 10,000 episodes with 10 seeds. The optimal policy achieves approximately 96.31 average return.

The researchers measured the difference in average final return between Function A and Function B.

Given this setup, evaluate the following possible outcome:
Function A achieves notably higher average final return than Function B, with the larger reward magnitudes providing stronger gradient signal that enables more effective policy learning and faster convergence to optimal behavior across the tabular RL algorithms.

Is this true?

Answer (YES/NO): YES